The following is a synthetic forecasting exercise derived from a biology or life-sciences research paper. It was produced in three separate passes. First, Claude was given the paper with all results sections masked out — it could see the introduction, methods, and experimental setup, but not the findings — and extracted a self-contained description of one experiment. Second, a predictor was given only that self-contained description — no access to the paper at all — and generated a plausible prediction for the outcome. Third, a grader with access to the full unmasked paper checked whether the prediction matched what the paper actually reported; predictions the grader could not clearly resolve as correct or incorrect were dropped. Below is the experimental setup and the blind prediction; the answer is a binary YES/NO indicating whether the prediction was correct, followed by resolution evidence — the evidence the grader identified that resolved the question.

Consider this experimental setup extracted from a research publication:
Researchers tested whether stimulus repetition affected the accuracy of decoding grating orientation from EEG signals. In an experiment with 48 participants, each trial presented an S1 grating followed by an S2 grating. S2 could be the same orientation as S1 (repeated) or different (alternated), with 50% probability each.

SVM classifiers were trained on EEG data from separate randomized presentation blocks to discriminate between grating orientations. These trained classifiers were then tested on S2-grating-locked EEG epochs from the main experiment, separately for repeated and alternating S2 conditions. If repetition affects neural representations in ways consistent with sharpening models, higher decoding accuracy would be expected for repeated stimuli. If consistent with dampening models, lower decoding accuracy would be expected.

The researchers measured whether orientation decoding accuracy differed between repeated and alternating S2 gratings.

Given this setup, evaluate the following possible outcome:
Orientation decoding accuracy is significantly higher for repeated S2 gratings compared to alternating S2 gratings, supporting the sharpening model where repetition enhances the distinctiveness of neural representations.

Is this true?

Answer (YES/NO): NO